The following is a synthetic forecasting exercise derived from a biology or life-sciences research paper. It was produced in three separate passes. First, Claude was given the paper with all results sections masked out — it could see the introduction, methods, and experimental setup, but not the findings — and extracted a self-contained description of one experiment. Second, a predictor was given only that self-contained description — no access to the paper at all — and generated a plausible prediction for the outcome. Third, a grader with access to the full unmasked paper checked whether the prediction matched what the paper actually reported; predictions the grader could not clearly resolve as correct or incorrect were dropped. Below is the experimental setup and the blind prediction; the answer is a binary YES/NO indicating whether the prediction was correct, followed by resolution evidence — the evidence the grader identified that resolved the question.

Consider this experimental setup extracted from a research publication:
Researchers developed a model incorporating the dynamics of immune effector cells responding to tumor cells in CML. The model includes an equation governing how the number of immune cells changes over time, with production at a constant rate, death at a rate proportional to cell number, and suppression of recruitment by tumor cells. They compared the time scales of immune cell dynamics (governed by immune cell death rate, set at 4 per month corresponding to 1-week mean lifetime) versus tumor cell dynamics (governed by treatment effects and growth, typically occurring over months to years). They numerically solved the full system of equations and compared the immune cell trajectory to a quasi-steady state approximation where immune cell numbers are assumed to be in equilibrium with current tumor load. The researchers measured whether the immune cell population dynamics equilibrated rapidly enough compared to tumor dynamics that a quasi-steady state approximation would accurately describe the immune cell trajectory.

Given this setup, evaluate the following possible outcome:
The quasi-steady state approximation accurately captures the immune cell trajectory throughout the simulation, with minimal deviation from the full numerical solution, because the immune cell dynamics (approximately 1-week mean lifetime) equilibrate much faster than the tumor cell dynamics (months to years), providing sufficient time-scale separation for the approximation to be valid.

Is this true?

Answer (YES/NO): YES